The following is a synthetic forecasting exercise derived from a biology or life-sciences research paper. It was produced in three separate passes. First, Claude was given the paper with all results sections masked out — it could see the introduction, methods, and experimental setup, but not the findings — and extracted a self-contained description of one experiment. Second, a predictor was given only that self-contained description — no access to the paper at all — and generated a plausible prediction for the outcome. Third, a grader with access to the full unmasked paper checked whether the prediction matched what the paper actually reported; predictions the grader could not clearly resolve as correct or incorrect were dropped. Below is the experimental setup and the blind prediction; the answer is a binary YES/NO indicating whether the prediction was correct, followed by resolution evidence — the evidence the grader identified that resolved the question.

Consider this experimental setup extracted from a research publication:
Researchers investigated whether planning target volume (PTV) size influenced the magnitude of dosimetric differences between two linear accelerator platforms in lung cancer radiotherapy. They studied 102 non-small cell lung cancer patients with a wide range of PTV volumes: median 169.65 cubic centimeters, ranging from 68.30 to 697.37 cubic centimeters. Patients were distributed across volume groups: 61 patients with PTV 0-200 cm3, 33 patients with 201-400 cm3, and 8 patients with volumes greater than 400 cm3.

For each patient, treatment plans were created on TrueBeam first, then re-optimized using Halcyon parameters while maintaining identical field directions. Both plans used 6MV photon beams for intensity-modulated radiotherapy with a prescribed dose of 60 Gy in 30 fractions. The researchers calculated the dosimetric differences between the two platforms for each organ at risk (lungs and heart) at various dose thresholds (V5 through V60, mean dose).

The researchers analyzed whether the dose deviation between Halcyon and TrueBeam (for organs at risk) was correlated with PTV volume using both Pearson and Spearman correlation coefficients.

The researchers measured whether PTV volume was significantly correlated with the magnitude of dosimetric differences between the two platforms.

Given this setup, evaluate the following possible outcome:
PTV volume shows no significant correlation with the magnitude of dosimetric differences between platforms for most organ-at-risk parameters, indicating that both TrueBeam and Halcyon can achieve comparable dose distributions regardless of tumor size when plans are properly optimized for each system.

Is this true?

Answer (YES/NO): NO